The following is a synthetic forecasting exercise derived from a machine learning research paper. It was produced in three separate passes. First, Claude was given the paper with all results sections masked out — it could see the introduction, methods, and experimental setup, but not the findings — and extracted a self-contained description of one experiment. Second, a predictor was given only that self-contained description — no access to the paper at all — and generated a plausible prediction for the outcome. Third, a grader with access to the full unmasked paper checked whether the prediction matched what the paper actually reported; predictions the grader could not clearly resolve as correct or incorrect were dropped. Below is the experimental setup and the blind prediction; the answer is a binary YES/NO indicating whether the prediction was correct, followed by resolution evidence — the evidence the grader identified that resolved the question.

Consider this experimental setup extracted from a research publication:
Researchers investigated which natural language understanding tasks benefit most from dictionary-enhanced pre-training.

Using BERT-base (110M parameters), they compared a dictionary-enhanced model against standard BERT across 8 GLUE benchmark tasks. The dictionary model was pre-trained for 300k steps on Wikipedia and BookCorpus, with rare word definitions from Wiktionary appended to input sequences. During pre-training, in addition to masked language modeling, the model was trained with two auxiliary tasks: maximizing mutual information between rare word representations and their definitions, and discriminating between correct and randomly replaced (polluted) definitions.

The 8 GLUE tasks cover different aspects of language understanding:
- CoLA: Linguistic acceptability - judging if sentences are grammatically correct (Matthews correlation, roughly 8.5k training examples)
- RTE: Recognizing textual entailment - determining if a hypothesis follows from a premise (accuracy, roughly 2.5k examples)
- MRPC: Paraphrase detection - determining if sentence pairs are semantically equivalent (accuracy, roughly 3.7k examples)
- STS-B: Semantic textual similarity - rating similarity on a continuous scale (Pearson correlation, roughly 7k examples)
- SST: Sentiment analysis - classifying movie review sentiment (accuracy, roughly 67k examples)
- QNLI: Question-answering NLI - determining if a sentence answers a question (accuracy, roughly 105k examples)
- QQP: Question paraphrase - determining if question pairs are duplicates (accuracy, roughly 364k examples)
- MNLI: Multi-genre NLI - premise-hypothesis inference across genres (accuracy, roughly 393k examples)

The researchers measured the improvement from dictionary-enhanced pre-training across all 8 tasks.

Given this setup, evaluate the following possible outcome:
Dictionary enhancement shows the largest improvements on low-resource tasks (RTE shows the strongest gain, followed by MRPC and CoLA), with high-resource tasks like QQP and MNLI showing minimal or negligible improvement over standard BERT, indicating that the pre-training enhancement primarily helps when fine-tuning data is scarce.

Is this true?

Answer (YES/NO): NO